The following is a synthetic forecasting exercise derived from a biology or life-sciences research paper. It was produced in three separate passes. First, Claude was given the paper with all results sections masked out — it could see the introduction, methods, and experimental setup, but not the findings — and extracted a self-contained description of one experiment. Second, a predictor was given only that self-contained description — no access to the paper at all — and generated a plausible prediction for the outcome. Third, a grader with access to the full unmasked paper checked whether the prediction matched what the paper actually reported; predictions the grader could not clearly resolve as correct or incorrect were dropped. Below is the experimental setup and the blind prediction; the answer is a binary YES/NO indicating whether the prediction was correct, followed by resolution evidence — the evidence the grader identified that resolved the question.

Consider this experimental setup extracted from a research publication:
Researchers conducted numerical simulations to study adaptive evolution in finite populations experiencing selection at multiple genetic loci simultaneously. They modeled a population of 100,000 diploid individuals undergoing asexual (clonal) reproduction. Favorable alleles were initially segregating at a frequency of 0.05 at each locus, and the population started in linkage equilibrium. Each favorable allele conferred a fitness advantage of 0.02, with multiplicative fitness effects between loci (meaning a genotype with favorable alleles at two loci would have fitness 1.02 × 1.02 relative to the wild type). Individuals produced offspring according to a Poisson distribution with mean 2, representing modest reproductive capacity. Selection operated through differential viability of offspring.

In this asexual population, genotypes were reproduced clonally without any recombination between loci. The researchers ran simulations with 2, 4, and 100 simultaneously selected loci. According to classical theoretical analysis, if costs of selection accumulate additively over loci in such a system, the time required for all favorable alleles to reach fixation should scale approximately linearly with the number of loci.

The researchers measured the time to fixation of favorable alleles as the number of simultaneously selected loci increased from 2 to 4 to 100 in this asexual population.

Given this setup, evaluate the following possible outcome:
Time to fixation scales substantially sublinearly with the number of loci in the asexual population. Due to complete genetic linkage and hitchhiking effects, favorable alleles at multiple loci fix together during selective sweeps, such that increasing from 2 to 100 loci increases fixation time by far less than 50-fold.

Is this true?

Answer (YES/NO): NO